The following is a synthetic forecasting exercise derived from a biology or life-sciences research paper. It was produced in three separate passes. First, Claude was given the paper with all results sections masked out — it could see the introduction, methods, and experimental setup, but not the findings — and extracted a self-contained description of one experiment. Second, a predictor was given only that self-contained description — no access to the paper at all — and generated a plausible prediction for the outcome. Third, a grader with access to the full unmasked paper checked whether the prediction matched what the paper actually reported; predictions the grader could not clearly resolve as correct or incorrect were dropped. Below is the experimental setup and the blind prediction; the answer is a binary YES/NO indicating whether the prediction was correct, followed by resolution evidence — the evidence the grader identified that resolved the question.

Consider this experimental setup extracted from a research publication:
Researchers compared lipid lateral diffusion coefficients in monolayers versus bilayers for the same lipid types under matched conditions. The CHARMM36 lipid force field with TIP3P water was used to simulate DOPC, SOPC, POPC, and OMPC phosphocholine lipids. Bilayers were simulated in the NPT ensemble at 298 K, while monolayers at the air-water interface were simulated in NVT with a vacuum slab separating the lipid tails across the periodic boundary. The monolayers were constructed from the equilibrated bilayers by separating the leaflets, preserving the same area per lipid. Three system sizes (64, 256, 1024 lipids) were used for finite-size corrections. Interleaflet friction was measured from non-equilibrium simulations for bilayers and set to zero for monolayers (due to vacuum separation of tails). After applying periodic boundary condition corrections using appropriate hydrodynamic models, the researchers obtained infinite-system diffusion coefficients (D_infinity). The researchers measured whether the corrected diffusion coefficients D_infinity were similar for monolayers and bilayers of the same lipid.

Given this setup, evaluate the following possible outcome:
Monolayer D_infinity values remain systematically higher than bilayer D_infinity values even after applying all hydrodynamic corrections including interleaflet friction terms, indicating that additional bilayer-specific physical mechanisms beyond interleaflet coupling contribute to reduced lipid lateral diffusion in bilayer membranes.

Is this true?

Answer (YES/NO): YES